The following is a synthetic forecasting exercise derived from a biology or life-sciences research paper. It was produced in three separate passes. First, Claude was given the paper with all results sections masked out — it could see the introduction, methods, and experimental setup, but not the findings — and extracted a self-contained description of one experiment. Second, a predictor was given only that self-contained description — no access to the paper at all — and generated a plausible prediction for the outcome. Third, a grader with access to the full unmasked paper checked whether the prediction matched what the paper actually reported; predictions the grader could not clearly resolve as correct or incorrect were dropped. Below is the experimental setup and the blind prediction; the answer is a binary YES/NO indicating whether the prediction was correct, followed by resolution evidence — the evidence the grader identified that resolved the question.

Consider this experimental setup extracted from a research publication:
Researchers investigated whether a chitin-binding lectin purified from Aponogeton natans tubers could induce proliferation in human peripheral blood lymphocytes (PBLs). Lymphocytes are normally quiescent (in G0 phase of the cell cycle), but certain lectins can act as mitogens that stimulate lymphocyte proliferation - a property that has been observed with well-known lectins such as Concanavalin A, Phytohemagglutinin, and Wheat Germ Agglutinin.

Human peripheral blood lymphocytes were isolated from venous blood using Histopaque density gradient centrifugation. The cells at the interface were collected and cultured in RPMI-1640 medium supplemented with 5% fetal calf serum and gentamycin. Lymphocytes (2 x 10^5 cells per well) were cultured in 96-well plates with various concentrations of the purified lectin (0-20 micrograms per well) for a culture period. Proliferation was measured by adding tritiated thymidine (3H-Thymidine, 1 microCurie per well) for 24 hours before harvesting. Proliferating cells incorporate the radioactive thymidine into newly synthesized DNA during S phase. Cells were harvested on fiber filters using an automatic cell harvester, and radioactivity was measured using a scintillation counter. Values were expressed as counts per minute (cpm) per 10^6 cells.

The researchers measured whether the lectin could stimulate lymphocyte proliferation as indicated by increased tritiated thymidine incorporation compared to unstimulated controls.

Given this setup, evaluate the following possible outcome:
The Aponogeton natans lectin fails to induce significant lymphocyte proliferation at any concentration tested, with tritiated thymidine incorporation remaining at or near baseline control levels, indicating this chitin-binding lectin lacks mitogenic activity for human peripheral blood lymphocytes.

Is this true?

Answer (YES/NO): NO